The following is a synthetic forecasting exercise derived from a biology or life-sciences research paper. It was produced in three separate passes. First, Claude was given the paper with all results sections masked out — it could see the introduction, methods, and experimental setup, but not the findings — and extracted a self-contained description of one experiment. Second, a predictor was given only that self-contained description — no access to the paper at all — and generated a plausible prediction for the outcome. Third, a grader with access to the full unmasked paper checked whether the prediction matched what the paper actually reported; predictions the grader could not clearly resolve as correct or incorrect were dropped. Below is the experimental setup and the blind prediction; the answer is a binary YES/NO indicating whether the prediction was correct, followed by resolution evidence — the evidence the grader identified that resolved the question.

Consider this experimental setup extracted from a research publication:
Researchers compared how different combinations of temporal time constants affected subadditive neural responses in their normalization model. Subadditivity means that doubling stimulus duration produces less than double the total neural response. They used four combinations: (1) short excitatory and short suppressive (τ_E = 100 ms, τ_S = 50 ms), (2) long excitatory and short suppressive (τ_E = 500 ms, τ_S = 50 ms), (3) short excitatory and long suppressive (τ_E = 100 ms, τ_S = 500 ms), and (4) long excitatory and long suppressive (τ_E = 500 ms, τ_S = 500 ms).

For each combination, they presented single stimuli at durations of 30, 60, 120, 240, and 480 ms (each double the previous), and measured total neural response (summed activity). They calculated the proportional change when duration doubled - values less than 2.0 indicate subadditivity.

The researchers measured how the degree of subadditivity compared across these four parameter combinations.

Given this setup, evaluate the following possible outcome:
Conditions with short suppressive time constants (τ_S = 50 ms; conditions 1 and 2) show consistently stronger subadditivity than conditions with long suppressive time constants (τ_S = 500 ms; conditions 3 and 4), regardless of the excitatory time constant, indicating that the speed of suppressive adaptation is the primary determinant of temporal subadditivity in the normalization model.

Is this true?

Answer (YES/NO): NO